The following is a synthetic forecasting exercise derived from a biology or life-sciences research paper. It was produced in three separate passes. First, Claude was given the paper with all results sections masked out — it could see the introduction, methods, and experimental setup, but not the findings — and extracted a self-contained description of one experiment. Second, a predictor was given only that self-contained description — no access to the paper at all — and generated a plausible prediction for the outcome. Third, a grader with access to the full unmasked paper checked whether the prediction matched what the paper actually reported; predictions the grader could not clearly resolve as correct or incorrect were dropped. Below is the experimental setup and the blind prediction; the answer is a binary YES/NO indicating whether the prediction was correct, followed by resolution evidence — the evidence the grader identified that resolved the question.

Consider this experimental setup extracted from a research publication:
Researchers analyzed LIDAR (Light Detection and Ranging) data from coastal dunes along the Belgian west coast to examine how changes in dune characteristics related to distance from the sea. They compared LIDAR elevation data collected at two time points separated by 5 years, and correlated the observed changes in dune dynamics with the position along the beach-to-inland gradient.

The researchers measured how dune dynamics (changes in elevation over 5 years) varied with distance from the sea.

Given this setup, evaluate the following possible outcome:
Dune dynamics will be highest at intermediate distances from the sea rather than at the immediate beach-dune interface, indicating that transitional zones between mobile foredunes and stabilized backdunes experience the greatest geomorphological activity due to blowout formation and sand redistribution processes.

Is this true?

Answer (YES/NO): NO